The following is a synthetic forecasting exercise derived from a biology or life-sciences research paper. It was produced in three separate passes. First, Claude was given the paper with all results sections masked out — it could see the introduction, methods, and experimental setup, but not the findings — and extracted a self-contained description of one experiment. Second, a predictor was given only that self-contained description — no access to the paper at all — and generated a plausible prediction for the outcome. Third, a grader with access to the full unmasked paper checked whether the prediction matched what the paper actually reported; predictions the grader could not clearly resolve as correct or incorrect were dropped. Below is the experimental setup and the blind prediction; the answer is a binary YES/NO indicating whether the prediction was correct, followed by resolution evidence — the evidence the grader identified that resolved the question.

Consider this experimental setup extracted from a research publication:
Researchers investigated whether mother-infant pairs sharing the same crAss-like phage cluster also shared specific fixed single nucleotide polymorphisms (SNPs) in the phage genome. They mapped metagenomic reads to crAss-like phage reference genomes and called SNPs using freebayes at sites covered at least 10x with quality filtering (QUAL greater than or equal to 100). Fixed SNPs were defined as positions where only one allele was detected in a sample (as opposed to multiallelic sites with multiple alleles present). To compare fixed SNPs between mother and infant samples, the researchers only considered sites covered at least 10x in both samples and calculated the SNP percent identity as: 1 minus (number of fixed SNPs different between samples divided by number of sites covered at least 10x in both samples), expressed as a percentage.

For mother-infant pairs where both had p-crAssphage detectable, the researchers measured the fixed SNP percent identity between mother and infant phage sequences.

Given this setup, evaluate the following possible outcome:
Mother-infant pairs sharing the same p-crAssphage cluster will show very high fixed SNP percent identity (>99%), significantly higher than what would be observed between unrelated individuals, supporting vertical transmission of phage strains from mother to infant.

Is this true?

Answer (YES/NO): YES